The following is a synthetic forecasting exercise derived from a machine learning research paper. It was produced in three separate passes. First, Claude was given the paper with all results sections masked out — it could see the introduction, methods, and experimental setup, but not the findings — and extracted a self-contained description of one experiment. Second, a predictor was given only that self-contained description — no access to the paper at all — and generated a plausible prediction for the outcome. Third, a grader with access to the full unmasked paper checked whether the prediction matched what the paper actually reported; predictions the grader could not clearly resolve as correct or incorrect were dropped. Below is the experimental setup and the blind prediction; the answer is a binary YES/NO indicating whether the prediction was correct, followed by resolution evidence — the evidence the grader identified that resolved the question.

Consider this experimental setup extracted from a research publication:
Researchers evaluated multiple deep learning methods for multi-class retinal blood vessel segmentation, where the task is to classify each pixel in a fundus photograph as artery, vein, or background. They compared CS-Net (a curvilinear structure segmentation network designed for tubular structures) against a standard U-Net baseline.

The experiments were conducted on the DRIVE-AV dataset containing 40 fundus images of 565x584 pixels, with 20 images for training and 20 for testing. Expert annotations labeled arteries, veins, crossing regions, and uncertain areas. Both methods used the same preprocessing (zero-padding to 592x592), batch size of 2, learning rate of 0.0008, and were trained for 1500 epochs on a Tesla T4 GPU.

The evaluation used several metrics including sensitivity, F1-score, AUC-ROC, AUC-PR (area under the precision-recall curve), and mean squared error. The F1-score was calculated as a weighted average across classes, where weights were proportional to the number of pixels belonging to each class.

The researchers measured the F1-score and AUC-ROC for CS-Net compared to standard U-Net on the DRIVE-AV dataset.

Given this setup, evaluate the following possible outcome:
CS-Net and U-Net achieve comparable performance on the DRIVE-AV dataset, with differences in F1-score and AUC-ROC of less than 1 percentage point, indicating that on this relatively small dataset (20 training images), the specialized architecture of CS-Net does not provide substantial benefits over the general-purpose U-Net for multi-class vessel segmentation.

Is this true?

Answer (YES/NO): NO